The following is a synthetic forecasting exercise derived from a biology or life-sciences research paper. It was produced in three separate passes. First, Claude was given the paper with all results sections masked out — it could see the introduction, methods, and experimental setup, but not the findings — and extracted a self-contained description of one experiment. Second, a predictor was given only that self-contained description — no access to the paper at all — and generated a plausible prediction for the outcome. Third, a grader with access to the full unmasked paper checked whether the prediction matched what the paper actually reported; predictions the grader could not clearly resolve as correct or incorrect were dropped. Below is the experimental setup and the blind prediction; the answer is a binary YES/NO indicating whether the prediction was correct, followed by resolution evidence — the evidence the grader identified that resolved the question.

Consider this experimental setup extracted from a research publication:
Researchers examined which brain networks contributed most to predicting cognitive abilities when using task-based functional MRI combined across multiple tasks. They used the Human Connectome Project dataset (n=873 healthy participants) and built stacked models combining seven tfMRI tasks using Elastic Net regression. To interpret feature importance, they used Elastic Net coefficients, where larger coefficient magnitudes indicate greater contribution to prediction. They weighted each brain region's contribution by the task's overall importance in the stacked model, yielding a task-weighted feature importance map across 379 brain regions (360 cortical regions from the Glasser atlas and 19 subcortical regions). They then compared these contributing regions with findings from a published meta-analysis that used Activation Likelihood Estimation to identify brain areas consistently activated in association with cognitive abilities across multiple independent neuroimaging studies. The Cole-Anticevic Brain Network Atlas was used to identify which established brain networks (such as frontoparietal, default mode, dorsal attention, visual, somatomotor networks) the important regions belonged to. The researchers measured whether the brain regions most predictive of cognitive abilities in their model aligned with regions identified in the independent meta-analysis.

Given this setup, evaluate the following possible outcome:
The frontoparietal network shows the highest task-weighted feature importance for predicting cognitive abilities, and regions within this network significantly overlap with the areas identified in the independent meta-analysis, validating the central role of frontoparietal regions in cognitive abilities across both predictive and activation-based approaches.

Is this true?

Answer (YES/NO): NO